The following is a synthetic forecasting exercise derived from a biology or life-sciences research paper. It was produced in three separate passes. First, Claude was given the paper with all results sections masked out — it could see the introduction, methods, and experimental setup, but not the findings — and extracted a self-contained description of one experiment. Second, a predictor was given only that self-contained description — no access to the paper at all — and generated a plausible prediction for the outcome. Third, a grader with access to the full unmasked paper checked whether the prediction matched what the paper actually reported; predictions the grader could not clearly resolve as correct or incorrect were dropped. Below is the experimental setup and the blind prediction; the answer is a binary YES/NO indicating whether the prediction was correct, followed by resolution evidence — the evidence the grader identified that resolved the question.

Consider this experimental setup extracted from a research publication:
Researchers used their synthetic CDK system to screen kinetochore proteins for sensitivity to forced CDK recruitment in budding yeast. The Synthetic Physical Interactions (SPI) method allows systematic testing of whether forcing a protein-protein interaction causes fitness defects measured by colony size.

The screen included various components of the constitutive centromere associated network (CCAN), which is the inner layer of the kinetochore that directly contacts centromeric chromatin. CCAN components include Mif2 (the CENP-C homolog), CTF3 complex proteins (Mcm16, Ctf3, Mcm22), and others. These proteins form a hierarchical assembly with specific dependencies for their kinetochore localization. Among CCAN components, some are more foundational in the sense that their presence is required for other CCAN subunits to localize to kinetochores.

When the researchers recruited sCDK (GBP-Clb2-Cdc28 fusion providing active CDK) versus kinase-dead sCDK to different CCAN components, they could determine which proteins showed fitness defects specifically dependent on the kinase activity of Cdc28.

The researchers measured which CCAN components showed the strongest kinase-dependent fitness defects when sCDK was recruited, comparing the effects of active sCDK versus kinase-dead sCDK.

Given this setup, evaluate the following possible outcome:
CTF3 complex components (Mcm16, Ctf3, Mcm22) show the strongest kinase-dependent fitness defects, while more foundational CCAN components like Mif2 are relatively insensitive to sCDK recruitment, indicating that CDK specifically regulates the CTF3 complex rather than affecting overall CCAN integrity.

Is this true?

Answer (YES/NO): NO